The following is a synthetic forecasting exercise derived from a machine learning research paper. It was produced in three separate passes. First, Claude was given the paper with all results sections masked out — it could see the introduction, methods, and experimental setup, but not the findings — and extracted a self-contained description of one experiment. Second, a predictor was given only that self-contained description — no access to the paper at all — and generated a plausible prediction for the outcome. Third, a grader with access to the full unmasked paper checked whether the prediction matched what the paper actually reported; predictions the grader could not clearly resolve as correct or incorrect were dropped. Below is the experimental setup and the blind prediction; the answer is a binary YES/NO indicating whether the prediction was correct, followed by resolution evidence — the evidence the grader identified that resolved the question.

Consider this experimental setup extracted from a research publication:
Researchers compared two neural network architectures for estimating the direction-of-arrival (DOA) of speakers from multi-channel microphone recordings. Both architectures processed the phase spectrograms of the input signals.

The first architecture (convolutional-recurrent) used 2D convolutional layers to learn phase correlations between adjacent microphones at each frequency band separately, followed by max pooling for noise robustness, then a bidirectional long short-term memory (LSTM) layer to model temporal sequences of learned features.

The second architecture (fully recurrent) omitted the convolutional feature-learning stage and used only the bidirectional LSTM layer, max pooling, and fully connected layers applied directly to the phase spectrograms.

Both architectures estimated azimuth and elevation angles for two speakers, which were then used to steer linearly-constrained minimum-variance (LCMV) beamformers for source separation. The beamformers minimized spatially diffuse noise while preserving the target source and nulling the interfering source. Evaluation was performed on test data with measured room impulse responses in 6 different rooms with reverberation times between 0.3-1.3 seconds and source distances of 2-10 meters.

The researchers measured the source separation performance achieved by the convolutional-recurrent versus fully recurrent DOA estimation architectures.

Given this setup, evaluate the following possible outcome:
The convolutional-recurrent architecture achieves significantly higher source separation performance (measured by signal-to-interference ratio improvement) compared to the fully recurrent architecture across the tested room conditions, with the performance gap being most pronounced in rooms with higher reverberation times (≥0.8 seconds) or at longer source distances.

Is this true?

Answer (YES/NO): NO